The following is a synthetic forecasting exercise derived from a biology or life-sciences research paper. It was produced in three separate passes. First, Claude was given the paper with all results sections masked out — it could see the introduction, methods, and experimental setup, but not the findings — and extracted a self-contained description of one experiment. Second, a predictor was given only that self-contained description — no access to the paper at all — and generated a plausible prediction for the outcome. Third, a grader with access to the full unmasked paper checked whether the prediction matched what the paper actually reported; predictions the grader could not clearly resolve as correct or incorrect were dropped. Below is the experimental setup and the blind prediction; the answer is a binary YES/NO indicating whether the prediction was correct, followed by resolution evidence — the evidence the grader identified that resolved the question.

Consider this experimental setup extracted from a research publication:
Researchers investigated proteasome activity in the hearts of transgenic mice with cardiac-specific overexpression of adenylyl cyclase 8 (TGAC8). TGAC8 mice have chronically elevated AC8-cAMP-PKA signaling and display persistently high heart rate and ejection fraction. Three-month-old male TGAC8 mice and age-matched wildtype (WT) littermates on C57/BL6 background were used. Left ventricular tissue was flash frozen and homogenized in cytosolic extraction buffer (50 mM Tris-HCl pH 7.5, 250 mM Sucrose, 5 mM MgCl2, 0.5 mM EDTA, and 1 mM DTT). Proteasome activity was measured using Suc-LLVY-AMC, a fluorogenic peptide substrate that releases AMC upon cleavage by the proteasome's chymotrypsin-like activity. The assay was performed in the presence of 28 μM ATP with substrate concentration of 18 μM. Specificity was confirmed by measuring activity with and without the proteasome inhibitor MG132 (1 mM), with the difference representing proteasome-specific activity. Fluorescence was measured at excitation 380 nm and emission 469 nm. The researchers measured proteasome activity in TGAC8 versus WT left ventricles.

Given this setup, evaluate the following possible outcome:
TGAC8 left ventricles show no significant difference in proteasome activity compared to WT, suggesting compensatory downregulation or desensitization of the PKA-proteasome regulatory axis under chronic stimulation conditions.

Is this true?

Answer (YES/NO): NO